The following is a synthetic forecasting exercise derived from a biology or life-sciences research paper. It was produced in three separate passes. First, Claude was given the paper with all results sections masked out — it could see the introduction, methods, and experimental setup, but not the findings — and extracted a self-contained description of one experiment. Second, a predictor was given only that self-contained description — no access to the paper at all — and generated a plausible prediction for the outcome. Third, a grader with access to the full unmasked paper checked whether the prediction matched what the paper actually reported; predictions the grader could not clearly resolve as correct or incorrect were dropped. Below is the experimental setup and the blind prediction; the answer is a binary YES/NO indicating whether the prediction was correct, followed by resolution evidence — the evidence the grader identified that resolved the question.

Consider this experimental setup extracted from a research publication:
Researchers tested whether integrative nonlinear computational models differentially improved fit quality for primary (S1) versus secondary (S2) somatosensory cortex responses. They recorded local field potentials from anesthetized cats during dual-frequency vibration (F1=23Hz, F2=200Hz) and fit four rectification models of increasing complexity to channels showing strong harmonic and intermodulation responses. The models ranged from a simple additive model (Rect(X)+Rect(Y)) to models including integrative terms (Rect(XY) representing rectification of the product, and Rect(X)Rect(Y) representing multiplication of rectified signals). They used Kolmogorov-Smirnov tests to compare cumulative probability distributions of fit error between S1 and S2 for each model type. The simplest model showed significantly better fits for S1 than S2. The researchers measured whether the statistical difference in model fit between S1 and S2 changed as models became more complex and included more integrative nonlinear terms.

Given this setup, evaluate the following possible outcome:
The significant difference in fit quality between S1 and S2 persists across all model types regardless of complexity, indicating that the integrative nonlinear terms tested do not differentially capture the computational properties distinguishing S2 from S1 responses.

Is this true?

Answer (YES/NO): NO